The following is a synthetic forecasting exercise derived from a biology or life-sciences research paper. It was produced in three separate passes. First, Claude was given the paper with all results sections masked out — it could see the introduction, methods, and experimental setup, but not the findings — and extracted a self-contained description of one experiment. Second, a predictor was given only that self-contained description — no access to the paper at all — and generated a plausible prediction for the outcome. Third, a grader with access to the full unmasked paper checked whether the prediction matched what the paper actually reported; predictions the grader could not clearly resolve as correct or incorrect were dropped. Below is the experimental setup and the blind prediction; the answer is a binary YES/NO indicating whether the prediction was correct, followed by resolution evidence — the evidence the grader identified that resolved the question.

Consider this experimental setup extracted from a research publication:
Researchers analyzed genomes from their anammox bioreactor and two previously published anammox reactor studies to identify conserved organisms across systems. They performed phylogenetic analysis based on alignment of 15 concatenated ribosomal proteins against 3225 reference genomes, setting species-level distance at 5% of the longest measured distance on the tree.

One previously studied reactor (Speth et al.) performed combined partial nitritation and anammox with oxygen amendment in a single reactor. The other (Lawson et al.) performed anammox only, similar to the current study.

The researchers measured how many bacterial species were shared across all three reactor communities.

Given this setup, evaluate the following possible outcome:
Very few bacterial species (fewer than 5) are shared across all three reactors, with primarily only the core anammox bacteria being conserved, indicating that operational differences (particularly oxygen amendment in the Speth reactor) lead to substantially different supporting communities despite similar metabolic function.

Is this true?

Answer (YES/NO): NO